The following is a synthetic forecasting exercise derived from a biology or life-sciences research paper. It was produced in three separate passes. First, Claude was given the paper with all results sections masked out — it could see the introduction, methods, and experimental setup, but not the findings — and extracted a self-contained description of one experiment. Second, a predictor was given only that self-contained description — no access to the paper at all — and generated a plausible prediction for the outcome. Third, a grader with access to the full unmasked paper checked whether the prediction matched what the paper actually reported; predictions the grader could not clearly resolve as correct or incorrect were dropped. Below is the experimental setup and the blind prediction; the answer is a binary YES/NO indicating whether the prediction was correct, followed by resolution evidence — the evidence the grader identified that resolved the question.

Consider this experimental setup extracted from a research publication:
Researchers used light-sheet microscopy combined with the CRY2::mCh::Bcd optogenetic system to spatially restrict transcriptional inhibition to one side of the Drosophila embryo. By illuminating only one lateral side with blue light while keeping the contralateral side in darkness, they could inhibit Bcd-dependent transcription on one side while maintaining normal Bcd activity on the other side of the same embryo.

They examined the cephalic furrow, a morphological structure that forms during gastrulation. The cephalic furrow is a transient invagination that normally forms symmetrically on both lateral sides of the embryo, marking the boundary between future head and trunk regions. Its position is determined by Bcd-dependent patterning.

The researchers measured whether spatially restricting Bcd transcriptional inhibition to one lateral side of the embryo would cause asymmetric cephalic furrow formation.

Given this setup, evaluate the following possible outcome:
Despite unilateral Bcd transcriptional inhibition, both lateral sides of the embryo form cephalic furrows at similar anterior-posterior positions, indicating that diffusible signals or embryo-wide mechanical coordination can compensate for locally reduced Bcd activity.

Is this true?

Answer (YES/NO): NO